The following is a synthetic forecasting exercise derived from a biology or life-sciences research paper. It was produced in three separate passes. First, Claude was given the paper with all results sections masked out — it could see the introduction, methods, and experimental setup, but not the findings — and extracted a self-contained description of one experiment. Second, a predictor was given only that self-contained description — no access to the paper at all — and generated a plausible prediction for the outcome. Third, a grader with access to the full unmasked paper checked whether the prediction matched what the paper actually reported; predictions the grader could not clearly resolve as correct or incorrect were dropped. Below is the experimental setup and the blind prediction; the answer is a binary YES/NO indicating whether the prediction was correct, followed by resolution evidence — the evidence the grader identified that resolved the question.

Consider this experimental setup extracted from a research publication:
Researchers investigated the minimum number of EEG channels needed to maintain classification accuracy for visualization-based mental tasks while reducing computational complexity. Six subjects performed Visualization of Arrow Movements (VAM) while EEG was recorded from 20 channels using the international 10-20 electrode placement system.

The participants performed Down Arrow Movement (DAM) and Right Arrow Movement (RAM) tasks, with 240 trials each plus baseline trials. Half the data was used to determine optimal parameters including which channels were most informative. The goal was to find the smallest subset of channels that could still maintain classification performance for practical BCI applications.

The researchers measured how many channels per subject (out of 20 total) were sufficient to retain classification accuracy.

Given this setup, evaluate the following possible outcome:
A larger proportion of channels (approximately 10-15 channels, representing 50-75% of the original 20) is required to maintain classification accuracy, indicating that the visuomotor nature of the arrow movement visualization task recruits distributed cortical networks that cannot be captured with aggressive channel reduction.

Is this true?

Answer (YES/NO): NO